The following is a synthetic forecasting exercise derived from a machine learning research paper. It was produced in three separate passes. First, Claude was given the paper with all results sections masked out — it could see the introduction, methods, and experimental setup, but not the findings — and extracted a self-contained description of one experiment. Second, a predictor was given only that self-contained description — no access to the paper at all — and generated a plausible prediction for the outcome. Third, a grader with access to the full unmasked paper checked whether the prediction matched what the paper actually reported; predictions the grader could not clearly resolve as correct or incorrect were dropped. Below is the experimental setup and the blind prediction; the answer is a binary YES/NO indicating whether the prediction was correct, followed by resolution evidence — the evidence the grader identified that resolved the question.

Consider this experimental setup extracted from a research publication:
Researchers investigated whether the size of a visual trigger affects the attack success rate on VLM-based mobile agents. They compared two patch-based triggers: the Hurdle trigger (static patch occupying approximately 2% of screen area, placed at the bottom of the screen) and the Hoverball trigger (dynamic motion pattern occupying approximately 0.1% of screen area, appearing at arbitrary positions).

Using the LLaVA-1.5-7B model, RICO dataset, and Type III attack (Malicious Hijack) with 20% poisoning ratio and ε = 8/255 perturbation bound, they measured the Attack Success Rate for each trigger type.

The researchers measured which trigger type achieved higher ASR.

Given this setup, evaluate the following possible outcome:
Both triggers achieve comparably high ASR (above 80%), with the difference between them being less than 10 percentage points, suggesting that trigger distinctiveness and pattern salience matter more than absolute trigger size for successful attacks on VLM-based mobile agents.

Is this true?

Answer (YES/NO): YES